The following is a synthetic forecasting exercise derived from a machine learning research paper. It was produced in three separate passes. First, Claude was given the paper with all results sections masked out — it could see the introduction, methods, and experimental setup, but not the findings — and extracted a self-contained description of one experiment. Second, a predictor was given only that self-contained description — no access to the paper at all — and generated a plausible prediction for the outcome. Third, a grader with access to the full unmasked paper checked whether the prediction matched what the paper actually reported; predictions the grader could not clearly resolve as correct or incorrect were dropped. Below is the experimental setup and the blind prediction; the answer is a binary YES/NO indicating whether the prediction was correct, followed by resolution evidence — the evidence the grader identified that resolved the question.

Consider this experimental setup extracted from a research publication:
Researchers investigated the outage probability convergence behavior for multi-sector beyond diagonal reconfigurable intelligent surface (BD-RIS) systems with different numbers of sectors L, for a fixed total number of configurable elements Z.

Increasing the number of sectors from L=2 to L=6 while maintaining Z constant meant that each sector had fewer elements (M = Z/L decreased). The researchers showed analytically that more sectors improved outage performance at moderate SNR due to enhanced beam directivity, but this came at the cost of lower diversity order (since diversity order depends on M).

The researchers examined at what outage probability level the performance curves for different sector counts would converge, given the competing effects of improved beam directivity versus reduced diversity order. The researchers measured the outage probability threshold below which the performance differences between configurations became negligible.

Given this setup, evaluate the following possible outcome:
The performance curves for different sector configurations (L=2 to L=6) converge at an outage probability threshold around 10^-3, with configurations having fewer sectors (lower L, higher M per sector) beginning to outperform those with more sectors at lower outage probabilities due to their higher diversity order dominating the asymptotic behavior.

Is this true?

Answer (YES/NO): NO